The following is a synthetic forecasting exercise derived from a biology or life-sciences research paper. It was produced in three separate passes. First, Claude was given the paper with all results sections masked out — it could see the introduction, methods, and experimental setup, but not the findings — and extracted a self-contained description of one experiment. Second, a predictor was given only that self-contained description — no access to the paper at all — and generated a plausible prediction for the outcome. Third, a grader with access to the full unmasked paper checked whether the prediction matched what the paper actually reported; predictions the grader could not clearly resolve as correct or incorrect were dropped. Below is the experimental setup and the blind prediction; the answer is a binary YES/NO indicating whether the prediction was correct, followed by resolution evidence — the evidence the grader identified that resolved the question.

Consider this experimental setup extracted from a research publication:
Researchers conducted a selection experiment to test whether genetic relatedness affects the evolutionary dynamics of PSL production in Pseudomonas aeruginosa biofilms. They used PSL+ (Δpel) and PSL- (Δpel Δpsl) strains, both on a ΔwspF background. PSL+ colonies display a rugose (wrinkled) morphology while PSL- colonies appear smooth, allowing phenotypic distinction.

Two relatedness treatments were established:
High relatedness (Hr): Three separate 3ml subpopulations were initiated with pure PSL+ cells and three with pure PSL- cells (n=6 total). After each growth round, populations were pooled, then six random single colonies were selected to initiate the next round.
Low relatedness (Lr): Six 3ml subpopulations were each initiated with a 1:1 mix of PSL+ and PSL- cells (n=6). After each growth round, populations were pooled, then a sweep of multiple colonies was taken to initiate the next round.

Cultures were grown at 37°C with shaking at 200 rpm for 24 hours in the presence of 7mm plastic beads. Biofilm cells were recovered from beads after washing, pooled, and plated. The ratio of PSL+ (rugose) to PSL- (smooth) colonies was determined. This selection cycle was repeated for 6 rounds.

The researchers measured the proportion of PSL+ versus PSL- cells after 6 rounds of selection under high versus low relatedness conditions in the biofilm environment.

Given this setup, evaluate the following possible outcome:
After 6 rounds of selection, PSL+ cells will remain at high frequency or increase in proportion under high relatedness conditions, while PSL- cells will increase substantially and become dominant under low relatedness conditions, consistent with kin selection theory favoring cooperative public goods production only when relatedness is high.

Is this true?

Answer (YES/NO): NO